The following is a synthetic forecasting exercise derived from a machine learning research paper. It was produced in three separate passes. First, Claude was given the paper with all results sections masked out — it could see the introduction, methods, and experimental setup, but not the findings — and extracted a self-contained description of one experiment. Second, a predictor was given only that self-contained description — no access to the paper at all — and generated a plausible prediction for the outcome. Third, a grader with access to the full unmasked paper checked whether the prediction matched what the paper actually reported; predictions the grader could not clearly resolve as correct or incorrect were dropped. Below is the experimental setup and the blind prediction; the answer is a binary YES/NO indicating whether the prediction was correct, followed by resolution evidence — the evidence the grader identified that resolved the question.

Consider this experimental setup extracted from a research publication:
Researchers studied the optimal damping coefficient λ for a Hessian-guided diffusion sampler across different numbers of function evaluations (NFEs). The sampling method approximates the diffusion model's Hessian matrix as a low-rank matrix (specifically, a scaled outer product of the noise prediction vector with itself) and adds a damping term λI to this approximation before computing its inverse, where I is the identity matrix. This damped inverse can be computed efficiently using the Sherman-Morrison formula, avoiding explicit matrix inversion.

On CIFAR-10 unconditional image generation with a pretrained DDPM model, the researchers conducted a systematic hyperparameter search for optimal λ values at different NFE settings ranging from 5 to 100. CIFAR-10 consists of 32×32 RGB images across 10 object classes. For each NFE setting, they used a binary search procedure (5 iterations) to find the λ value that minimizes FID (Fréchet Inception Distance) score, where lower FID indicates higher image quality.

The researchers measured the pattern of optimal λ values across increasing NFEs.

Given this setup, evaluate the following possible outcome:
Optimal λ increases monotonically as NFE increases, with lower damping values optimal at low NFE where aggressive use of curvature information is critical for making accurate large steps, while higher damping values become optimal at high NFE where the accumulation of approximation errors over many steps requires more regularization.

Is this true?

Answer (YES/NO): NO